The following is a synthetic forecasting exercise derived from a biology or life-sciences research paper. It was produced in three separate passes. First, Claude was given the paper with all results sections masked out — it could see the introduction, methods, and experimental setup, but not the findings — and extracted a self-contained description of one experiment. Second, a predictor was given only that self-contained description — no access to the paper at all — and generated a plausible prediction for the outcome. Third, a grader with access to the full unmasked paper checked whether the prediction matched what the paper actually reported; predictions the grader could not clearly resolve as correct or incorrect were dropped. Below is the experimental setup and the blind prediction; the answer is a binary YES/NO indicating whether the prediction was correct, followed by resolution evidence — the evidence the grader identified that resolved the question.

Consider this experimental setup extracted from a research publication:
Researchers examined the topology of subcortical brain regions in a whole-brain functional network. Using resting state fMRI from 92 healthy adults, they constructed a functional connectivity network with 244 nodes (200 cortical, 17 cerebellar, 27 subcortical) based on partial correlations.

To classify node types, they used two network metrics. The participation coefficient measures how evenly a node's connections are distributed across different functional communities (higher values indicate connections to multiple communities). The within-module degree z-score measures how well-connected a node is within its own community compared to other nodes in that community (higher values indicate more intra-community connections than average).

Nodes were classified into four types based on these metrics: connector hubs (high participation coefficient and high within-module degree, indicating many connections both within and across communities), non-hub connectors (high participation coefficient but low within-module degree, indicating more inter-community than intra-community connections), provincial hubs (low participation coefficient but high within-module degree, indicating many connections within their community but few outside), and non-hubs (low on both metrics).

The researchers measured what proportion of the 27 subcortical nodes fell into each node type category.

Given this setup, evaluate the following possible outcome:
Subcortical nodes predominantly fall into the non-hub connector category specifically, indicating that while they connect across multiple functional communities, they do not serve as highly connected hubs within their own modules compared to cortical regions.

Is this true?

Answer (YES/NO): NO